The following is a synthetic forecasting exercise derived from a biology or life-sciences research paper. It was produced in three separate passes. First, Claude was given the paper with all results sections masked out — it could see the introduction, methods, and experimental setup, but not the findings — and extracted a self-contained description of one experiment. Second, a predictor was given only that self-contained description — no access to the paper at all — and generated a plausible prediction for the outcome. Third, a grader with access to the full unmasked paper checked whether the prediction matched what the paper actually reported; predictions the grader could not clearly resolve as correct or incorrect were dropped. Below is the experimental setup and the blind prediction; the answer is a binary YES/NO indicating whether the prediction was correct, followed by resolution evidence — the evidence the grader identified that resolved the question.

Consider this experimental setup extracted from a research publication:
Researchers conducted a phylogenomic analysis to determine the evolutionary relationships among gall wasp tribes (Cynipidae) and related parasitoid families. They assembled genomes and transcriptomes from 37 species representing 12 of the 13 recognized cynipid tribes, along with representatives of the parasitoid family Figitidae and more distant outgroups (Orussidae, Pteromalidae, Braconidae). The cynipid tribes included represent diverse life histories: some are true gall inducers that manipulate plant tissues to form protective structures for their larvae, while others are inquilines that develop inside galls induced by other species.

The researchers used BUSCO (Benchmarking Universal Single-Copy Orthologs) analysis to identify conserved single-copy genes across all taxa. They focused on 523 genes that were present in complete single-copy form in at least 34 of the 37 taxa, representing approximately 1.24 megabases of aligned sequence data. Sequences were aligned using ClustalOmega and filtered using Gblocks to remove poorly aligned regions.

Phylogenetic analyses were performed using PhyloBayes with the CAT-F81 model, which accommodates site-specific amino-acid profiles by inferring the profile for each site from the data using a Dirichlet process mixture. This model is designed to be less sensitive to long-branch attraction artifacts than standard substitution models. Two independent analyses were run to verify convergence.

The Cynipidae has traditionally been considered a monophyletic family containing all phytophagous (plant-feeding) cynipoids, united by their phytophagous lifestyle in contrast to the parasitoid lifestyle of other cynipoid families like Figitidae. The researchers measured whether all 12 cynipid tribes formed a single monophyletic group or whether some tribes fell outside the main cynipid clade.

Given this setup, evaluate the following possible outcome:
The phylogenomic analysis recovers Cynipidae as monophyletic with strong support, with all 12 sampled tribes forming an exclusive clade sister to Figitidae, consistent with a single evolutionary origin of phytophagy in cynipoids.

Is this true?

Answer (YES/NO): NO